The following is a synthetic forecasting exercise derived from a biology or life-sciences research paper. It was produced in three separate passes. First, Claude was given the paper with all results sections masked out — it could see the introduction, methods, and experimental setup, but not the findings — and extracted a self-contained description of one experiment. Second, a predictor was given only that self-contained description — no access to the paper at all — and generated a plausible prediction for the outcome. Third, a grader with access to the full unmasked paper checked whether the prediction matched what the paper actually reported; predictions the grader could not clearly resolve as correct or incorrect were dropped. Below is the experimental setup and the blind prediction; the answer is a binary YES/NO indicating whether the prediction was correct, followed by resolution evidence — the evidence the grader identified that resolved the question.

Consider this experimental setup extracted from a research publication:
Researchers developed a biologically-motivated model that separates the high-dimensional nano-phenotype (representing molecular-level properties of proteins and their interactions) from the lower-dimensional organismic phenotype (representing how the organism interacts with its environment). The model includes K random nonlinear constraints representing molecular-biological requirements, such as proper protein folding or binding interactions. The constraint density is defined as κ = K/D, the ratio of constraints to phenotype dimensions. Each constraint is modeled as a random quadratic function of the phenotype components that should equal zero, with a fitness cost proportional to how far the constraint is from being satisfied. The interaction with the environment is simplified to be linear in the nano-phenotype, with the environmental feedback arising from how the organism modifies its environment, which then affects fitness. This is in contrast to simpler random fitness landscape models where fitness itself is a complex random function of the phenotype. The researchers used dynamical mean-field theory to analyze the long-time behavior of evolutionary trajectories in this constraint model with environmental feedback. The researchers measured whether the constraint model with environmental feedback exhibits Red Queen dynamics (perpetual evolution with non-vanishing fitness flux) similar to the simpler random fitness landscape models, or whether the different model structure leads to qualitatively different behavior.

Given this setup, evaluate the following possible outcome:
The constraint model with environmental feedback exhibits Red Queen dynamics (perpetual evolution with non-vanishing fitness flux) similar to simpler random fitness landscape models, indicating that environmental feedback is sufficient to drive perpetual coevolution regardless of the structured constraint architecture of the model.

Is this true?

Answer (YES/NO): YES